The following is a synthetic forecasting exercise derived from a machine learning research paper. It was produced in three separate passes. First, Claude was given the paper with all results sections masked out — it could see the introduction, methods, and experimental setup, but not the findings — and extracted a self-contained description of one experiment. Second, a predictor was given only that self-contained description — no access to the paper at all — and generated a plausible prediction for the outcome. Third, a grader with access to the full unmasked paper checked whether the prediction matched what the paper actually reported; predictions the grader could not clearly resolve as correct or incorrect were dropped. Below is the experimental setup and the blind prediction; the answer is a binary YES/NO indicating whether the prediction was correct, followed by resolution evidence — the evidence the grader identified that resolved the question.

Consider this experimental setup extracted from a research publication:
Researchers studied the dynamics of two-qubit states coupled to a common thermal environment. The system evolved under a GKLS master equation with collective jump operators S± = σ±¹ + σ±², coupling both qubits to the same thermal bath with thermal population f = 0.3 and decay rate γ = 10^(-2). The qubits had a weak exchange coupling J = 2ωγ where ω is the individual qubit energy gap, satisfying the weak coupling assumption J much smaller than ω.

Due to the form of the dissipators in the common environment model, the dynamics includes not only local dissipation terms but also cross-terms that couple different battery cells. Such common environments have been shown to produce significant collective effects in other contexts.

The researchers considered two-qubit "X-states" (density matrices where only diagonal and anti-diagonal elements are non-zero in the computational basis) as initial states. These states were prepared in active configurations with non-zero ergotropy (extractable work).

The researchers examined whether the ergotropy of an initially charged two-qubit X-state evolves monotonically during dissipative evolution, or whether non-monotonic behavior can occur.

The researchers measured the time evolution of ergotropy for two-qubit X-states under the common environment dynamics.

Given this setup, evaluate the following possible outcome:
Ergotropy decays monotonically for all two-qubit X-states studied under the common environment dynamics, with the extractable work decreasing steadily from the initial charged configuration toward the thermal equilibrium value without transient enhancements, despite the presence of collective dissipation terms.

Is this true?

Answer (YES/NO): YES